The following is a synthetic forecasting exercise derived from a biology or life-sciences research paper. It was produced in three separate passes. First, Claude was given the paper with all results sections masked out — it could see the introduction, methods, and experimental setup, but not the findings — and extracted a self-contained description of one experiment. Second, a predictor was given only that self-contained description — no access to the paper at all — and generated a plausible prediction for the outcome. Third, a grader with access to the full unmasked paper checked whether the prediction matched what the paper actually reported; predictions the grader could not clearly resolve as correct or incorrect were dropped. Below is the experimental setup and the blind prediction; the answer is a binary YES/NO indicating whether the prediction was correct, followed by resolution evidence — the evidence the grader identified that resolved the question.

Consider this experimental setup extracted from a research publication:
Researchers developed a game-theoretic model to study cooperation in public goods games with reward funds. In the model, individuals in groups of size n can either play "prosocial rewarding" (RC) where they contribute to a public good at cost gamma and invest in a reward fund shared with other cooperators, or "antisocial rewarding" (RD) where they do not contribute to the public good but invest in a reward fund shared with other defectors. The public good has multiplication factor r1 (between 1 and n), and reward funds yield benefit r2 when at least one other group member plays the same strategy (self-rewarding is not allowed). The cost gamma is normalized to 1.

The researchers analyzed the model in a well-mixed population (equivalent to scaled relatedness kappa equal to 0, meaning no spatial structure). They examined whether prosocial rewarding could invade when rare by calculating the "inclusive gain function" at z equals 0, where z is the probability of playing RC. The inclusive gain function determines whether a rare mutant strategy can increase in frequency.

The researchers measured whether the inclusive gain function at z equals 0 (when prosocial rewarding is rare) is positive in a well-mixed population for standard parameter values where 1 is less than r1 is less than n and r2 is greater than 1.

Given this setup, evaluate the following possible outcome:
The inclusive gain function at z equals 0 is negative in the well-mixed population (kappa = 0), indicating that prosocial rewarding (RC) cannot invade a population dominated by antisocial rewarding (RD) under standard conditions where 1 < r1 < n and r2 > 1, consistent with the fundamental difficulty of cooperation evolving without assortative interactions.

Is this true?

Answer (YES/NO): YES